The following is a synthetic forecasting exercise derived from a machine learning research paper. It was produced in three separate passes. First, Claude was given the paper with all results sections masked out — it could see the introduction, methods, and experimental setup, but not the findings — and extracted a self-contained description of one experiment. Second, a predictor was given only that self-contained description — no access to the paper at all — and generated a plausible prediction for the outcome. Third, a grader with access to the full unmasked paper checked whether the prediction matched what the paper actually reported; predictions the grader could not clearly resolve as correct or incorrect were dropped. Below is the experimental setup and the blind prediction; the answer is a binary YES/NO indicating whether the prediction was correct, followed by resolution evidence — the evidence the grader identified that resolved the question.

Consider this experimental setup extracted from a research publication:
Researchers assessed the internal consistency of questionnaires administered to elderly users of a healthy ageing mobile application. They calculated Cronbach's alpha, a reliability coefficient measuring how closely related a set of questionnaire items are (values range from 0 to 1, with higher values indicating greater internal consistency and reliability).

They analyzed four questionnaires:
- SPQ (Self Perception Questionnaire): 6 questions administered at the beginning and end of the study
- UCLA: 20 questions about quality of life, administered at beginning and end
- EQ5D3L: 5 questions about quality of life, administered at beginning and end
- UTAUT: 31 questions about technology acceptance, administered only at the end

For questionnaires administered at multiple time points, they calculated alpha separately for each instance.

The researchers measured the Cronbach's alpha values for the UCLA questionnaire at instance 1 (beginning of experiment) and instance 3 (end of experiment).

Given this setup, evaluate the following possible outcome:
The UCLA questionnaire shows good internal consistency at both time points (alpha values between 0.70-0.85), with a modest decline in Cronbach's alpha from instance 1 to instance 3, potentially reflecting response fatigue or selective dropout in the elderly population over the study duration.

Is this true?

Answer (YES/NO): NO